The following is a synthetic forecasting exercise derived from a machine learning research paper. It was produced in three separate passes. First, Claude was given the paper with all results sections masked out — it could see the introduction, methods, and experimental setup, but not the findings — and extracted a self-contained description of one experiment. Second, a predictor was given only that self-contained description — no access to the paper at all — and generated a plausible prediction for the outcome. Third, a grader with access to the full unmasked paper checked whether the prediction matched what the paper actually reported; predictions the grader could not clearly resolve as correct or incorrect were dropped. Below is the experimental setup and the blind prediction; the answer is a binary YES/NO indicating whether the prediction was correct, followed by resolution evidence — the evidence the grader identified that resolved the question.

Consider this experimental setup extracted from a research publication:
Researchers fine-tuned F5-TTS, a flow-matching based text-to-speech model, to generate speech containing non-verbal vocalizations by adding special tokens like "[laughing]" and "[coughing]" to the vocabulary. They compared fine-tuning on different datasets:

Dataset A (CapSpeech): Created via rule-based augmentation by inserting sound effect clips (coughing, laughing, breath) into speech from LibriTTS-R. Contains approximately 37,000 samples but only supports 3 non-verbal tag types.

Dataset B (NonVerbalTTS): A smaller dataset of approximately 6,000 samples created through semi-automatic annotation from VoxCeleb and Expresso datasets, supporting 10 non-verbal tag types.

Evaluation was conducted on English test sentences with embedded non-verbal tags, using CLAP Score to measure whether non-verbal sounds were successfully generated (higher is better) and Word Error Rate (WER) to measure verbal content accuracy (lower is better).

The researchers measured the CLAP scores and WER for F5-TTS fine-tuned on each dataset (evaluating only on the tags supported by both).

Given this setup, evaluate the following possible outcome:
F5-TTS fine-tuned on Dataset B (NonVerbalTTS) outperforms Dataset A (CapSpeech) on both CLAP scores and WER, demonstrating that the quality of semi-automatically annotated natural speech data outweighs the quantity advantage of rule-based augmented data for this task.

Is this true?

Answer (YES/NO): NO